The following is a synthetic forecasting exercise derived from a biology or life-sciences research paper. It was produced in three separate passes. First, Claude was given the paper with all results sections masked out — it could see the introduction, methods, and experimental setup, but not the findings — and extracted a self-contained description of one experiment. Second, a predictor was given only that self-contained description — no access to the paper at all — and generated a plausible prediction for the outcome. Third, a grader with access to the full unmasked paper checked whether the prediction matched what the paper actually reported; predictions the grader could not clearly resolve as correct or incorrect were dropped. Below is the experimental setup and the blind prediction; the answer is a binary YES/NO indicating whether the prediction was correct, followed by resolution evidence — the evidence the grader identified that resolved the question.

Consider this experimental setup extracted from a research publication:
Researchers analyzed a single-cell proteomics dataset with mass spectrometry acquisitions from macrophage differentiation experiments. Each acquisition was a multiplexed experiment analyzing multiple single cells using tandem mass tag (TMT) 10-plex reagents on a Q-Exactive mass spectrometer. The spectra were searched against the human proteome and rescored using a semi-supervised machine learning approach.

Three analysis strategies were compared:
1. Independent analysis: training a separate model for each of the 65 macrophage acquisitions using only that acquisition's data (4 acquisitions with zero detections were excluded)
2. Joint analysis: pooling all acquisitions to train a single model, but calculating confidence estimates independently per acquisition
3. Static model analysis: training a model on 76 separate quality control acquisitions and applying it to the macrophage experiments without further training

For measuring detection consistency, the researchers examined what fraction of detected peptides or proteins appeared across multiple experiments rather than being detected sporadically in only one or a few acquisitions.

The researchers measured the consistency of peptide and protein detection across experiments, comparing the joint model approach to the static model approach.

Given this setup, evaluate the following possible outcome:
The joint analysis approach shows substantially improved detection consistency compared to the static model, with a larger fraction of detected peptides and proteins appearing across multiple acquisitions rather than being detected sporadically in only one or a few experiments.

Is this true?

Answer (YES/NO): NO